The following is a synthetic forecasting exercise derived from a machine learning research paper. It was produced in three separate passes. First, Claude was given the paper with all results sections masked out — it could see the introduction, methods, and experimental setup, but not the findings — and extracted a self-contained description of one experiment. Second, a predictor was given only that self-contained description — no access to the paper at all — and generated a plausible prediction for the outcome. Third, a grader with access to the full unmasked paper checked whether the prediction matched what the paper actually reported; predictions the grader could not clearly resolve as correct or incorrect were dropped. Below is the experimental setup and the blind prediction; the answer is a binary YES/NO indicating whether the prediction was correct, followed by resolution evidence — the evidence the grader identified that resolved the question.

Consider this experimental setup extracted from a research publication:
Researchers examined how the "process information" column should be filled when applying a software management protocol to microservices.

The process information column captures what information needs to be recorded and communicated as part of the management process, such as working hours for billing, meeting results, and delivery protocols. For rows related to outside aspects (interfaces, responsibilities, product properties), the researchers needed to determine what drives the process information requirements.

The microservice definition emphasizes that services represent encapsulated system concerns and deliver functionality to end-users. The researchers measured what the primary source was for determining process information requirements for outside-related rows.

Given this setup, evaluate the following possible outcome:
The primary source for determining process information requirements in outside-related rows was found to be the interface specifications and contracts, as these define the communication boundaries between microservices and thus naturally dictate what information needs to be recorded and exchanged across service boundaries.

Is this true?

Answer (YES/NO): NO